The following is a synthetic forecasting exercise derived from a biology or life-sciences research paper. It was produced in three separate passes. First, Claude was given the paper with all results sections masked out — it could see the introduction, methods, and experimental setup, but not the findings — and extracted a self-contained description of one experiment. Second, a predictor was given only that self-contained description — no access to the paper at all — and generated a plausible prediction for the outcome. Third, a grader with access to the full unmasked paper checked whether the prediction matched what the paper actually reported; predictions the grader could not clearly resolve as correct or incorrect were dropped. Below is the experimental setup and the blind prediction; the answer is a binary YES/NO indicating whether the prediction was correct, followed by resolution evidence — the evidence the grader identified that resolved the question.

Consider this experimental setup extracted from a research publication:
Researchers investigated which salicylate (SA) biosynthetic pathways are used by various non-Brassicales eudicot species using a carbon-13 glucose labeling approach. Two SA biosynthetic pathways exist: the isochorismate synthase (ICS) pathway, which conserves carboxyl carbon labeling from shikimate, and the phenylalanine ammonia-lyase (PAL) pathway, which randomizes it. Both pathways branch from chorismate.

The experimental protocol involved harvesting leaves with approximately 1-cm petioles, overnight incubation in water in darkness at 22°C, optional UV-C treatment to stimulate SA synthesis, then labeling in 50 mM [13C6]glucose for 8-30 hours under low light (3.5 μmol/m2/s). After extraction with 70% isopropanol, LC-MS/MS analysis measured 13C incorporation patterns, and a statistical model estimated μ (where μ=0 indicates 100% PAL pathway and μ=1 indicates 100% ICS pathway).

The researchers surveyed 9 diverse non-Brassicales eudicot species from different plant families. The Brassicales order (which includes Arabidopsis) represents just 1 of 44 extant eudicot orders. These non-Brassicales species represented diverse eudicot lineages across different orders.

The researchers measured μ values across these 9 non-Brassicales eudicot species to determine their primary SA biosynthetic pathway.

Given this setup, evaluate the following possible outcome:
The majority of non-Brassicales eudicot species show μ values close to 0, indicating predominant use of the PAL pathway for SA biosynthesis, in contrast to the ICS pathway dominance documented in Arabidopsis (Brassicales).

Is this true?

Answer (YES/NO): YES